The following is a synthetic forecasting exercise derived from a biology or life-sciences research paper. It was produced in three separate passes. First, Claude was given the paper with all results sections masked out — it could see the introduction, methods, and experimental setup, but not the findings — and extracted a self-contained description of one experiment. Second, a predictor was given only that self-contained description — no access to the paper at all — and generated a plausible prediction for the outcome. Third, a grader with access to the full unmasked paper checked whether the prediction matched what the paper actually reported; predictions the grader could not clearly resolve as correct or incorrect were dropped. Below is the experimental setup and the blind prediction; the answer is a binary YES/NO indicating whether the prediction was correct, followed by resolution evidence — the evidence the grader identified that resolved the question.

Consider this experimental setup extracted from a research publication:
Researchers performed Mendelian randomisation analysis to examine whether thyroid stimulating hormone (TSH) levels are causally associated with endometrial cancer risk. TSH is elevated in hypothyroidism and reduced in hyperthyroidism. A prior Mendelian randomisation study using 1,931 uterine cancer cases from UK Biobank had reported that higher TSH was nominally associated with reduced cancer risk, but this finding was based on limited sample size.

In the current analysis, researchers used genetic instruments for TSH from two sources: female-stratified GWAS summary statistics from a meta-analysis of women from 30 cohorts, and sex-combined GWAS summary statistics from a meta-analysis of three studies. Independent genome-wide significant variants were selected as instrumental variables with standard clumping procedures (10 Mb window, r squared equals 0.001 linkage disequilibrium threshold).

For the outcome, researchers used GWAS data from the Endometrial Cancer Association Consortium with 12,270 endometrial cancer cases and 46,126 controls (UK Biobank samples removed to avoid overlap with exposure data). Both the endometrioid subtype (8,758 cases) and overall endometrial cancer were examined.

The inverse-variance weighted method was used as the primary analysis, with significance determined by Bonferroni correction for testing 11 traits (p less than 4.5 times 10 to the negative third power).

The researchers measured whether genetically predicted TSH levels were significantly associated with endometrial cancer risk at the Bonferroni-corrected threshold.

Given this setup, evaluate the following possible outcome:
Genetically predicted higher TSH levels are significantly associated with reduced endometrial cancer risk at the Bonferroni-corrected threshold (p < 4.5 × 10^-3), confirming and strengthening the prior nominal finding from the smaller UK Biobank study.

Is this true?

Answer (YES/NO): NO